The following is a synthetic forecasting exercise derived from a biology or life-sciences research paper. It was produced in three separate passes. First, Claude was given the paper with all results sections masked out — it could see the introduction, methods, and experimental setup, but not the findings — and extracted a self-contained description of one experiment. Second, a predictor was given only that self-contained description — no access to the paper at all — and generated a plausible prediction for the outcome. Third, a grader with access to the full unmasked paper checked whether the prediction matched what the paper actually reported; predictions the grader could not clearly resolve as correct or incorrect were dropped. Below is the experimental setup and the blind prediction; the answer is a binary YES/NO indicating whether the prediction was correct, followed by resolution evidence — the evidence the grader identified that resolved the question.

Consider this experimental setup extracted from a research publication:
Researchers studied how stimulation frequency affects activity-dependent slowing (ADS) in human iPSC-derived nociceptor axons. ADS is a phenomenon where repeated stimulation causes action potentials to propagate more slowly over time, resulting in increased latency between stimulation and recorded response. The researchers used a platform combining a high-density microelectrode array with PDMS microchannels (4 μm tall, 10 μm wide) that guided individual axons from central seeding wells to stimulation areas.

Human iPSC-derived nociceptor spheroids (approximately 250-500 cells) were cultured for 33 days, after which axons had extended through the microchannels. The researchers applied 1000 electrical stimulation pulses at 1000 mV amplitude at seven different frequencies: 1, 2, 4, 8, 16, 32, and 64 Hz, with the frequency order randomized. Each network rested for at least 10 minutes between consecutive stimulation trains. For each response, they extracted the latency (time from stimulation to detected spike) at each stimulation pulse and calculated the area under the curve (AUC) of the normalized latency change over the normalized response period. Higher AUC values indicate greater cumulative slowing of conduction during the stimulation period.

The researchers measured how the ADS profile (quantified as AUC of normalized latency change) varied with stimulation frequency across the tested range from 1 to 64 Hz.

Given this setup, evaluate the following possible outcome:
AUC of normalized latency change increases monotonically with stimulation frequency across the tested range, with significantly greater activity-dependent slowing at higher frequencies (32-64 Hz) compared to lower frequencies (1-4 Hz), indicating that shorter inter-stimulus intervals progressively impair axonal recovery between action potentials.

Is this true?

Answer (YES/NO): YES